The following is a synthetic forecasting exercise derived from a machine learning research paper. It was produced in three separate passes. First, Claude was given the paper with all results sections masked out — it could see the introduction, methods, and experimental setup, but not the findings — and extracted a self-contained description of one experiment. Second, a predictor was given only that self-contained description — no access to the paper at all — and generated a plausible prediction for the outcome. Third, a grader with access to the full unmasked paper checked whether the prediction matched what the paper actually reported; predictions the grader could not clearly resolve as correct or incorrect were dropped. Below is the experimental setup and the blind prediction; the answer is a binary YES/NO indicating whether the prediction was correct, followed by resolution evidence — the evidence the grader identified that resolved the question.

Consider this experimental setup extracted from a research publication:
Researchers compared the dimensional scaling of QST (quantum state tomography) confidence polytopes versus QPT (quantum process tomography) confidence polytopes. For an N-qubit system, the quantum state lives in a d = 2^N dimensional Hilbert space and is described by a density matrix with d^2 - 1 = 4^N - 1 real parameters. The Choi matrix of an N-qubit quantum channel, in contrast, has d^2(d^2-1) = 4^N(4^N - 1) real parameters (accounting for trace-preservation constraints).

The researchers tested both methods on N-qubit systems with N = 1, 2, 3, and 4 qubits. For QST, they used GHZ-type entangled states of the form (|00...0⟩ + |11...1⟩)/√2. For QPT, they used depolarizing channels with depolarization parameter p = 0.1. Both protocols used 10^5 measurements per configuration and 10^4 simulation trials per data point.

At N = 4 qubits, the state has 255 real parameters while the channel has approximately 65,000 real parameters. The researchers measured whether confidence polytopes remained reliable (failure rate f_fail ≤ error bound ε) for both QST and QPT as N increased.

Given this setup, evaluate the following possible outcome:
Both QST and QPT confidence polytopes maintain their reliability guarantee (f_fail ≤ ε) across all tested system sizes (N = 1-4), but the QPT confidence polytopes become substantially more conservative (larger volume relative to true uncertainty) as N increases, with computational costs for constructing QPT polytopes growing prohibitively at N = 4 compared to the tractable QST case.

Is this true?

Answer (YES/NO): NO